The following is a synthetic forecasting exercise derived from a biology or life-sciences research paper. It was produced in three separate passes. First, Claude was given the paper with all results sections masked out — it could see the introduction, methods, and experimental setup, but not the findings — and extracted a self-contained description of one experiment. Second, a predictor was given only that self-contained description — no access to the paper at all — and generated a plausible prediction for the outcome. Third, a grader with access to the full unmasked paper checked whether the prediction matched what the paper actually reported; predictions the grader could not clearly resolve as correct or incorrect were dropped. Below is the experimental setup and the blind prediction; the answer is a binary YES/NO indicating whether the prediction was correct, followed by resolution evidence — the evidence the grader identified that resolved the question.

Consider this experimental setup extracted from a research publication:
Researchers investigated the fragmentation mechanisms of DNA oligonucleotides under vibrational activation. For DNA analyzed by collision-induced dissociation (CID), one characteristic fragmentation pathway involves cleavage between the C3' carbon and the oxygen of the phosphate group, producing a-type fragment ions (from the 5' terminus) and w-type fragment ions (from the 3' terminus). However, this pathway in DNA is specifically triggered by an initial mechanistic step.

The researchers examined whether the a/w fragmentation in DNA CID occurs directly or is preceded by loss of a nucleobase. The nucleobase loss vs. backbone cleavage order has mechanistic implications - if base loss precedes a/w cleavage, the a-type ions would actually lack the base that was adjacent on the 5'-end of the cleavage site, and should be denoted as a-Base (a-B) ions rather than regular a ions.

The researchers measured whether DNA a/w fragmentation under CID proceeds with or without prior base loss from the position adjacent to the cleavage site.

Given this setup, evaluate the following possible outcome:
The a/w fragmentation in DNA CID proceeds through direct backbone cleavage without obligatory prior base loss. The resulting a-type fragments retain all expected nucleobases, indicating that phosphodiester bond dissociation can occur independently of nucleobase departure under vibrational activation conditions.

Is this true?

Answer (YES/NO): NO